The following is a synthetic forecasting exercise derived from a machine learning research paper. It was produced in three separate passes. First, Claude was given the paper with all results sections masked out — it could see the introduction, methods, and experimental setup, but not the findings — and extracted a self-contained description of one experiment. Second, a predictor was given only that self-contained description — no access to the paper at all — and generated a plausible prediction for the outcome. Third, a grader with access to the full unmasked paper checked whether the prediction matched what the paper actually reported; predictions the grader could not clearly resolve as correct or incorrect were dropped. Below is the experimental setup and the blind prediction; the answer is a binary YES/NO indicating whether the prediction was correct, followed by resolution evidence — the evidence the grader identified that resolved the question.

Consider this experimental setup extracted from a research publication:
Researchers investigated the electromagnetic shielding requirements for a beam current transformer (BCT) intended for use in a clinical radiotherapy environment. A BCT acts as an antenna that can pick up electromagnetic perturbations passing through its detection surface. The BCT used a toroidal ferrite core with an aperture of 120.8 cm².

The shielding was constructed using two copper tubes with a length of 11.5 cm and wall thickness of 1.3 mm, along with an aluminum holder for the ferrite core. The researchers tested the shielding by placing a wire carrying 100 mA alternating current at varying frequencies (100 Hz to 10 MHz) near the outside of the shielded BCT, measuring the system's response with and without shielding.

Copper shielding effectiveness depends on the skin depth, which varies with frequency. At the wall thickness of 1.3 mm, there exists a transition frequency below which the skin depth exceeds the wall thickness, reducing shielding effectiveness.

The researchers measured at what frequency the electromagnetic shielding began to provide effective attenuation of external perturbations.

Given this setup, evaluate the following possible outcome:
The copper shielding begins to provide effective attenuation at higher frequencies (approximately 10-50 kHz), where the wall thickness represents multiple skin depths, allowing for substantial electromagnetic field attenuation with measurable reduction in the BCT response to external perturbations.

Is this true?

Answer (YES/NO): NO